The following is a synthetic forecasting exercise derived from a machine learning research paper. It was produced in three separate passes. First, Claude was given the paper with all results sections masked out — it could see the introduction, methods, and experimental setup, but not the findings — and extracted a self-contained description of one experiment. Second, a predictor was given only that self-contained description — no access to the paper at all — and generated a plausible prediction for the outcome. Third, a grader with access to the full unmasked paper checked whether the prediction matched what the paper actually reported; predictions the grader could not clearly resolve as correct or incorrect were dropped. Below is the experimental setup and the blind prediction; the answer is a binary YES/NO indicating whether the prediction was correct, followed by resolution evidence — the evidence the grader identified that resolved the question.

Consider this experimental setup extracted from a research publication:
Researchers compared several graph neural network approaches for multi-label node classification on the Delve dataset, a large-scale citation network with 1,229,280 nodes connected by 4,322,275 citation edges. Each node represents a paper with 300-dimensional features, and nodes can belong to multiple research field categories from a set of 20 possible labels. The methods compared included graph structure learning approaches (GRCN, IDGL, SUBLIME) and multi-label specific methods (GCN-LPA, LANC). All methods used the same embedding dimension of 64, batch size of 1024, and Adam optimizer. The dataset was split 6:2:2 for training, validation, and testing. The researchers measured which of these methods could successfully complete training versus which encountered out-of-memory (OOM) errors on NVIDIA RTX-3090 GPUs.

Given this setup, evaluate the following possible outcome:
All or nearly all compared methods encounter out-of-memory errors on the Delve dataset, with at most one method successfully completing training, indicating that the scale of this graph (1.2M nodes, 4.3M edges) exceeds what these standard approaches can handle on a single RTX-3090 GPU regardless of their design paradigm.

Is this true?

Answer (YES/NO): NO